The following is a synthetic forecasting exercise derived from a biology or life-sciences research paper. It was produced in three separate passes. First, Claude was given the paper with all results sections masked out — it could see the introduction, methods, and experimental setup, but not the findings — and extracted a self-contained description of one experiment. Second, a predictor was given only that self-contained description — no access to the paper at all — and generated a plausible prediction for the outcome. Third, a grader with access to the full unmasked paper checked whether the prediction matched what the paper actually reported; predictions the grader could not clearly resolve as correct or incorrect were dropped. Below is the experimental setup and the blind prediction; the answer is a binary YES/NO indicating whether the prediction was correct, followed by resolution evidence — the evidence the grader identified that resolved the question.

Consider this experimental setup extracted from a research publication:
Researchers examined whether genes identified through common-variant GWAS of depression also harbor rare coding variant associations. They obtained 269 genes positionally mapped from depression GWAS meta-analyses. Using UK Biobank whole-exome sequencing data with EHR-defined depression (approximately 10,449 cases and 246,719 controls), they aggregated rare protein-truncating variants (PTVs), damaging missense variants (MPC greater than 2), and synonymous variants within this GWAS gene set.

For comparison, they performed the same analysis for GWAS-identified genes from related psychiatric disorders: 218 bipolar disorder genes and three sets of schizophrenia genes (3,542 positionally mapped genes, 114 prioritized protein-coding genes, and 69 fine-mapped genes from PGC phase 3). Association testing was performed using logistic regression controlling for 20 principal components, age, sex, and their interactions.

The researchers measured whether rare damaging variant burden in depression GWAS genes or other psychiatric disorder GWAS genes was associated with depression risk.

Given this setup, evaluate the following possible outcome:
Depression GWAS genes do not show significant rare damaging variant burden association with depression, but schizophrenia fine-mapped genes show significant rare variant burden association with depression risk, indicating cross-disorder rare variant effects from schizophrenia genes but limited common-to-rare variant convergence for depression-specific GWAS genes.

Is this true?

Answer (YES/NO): NO